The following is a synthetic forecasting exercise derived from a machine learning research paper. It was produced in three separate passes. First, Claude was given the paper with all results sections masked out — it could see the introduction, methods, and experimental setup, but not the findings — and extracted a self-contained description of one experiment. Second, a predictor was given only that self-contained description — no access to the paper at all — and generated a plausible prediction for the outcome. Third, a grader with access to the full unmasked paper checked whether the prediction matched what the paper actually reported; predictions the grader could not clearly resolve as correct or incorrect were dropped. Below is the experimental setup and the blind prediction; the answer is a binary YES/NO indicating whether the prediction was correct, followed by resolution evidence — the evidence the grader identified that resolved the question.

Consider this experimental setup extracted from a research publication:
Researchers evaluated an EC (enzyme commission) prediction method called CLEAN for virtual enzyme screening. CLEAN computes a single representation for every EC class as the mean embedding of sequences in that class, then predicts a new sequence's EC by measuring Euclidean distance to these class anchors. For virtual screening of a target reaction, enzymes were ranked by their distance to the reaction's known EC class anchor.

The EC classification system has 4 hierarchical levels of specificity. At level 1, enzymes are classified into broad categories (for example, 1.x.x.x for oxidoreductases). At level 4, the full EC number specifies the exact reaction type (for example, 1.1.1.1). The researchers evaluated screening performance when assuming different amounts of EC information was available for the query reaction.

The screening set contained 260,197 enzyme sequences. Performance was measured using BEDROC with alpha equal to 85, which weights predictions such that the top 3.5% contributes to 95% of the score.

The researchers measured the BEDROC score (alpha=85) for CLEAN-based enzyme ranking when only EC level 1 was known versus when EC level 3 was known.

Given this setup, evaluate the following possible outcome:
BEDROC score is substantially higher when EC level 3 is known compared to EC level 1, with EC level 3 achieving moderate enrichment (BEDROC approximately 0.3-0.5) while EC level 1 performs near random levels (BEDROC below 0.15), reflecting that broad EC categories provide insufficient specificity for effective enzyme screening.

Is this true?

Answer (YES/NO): NO